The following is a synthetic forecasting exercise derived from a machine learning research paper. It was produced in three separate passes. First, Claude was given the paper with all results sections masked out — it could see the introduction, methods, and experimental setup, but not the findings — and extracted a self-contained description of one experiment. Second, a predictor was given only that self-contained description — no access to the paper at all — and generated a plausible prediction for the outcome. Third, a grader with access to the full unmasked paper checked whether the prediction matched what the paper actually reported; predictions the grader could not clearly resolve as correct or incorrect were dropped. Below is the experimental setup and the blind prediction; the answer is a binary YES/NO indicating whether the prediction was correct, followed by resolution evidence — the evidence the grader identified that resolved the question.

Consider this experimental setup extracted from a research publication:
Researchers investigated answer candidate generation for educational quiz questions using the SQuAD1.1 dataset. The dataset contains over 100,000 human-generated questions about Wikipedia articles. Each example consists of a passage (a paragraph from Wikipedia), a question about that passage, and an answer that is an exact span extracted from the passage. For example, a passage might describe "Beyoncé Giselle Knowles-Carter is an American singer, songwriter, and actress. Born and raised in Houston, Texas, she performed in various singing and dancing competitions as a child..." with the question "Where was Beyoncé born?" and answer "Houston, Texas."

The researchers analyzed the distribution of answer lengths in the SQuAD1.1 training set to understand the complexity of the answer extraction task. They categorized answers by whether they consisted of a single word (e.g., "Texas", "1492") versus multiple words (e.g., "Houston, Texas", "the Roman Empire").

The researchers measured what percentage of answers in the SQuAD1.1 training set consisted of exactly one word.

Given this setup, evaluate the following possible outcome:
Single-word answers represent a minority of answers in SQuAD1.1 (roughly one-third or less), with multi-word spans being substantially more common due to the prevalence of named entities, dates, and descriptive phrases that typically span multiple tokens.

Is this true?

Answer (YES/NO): YES